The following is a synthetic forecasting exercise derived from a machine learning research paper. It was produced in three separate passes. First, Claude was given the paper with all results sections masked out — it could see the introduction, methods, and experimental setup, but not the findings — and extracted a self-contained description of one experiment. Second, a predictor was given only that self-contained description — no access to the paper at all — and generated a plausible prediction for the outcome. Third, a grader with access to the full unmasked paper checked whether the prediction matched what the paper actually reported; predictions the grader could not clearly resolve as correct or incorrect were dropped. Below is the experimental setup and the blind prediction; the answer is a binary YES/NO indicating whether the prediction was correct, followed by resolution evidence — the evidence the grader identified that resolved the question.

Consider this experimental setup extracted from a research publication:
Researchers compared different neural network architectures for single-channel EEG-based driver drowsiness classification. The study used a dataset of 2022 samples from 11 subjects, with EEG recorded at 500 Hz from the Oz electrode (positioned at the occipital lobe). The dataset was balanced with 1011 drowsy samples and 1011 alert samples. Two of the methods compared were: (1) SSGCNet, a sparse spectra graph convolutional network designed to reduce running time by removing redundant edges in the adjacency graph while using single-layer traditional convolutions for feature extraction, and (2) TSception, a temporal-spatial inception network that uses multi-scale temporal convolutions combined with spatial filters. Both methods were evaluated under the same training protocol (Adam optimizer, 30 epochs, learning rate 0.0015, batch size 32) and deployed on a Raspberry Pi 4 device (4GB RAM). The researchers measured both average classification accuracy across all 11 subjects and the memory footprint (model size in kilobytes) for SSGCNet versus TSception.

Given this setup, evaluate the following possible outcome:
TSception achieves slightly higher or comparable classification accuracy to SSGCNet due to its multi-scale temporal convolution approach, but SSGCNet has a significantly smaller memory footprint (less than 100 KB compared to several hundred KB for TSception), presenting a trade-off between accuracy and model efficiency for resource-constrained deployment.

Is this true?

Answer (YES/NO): NO